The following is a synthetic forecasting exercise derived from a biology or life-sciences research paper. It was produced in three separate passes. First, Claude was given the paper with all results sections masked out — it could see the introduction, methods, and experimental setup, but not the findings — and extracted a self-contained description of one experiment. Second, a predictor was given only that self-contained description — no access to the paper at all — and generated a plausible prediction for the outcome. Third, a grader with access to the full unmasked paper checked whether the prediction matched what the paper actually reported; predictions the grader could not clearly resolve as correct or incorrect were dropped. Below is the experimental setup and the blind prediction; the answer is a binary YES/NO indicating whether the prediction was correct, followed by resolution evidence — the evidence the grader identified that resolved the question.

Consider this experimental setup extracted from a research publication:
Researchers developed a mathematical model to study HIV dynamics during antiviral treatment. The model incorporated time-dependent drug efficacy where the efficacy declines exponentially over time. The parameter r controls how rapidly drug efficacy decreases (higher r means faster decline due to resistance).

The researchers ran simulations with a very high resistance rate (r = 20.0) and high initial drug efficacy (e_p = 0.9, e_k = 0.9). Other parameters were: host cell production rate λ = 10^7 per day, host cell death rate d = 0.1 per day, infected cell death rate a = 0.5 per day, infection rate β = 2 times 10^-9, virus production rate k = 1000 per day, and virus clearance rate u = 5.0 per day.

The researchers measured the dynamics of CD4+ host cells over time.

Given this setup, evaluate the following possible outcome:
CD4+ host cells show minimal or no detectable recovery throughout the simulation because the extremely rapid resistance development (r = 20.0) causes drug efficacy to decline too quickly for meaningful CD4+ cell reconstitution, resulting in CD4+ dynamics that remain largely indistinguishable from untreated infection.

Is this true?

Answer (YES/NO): NO